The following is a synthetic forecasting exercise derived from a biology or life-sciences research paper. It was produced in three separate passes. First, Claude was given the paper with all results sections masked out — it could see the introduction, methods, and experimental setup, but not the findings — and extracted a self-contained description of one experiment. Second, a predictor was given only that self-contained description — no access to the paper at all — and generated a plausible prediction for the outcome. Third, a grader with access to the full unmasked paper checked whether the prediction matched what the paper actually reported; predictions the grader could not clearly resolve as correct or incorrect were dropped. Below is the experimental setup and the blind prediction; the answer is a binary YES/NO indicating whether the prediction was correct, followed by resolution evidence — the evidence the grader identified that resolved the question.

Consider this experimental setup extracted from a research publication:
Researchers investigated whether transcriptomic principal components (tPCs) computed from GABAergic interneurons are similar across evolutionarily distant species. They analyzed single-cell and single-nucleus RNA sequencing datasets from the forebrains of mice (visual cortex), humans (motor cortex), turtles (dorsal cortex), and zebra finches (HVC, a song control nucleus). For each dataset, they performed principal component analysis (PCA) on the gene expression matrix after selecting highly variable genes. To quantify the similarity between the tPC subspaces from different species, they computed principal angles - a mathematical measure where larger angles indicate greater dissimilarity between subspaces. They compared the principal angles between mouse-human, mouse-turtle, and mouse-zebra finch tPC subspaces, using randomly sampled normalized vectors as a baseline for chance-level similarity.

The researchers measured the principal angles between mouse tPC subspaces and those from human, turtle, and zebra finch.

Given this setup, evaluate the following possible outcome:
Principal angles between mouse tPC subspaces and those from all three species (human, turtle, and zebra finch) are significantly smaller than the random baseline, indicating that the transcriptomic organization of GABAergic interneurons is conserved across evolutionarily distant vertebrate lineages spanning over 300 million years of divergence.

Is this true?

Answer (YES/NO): NO